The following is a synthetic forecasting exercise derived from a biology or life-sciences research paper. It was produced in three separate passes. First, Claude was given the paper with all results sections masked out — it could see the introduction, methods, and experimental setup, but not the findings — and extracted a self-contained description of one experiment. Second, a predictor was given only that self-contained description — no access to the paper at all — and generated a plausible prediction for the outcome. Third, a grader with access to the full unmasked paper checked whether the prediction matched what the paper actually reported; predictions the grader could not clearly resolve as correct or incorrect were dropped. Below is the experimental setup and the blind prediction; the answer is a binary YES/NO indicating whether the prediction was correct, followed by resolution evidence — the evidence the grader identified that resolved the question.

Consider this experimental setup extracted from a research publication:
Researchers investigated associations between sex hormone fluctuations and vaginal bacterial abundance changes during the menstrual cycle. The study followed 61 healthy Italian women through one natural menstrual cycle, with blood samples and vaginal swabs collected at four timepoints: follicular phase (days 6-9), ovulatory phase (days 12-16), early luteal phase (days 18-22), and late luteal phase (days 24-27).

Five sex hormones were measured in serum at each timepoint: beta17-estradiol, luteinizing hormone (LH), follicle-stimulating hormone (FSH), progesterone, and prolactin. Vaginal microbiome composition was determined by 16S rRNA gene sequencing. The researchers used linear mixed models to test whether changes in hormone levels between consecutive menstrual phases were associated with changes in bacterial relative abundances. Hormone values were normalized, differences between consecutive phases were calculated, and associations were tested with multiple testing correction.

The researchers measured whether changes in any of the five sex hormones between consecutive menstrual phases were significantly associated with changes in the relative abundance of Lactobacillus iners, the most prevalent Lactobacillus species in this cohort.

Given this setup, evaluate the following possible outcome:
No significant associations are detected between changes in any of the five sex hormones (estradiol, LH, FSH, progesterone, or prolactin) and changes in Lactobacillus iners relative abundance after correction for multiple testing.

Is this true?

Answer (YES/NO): YES